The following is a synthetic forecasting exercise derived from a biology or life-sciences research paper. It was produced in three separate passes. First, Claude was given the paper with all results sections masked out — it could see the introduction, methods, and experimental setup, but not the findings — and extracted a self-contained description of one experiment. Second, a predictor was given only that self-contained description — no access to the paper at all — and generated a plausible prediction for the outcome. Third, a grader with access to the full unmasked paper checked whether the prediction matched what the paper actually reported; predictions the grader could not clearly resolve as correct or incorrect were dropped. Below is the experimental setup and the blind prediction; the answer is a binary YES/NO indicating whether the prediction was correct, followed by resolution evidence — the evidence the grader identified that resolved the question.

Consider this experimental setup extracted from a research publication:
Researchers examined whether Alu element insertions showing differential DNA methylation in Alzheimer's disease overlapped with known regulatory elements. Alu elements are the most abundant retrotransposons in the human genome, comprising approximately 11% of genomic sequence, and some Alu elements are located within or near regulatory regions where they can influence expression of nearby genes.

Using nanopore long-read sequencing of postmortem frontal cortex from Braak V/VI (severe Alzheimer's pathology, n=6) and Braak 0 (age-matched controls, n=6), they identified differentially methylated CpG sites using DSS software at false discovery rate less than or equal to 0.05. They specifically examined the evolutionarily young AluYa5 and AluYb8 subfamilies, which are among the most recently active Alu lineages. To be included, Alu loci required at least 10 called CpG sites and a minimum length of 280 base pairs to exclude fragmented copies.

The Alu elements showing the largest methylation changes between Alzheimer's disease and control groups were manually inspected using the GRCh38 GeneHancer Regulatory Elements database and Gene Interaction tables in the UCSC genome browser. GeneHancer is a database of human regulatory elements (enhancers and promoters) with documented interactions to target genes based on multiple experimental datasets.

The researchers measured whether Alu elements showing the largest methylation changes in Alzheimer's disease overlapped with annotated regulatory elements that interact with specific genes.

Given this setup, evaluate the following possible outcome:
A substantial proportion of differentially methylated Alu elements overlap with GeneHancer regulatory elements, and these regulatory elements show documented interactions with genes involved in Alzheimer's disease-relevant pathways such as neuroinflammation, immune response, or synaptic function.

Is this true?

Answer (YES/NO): NO